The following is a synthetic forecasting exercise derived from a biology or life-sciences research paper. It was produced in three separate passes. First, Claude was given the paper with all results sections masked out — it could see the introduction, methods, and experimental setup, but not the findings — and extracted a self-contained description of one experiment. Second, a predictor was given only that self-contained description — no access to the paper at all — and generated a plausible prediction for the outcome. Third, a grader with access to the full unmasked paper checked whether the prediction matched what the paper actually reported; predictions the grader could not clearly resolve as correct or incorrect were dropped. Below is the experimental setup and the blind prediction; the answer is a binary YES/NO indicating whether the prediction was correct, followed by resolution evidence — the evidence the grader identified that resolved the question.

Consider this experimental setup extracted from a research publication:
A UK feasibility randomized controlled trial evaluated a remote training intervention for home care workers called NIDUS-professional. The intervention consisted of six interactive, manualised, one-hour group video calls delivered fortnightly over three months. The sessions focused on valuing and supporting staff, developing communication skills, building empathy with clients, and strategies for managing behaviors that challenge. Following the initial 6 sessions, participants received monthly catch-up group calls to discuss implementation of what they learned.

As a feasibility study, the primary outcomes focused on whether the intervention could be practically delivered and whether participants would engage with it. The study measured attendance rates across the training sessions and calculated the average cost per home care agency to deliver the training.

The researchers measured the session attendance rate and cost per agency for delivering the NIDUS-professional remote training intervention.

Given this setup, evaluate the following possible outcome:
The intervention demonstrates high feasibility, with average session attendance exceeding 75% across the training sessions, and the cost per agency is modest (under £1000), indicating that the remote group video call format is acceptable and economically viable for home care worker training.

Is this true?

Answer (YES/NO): NO